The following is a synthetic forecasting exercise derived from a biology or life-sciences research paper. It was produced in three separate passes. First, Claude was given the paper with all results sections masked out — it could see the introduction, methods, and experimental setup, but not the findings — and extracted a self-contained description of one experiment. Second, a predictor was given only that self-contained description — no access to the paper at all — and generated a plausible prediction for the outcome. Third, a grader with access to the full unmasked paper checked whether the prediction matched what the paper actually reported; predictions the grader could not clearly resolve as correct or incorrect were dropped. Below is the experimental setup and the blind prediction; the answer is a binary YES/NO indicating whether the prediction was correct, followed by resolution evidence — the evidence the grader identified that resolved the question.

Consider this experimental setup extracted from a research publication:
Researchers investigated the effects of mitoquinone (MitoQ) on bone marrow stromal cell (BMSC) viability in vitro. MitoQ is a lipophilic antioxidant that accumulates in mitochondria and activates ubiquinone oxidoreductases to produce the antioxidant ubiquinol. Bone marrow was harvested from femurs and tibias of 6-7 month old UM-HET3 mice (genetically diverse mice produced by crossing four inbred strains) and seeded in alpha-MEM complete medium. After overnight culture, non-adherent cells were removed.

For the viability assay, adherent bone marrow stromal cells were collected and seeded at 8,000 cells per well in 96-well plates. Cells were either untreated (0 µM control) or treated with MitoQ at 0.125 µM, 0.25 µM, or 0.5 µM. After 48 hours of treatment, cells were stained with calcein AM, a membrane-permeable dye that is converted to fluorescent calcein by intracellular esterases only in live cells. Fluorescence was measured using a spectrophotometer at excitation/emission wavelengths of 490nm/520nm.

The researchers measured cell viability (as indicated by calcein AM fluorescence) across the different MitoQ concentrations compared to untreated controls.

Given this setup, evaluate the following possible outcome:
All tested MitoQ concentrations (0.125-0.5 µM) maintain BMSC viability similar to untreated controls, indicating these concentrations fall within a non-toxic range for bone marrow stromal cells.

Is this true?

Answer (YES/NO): YES